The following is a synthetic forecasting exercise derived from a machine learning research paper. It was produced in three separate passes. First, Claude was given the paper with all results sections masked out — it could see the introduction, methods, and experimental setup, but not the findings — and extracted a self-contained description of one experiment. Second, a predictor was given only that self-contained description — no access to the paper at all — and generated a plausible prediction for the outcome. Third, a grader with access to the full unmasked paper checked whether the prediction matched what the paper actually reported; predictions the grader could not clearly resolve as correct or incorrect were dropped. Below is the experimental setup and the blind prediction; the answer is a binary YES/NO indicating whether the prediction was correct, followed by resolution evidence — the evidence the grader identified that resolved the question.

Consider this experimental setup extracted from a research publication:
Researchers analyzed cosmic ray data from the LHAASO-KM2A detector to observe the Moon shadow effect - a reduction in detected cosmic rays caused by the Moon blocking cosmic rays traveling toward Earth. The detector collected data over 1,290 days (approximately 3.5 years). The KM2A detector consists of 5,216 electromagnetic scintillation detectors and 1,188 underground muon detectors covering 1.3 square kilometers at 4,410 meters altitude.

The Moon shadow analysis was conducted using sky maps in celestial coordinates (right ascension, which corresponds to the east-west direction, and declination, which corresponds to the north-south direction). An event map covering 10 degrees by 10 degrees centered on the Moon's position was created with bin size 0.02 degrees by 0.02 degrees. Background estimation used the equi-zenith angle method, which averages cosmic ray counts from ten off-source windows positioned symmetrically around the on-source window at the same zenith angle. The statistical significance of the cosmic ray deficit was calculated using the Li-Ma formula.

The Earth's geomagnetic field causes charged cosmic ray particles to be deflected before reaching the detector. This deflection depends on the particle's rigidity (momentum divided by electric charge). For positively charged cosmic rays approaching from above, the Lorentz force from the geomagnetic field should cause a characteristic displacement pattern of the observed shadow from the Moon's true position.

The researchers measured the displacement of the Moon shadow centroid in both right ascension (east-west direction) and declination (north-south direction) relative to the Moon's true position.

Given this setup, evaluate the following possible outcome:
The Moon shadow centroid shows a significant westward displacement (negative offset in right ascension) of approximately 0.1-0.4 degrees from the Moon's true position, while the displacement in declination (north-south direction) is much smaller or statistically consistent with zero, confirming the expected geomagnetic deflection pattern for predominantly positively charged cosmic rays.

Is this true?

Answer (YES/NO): NO